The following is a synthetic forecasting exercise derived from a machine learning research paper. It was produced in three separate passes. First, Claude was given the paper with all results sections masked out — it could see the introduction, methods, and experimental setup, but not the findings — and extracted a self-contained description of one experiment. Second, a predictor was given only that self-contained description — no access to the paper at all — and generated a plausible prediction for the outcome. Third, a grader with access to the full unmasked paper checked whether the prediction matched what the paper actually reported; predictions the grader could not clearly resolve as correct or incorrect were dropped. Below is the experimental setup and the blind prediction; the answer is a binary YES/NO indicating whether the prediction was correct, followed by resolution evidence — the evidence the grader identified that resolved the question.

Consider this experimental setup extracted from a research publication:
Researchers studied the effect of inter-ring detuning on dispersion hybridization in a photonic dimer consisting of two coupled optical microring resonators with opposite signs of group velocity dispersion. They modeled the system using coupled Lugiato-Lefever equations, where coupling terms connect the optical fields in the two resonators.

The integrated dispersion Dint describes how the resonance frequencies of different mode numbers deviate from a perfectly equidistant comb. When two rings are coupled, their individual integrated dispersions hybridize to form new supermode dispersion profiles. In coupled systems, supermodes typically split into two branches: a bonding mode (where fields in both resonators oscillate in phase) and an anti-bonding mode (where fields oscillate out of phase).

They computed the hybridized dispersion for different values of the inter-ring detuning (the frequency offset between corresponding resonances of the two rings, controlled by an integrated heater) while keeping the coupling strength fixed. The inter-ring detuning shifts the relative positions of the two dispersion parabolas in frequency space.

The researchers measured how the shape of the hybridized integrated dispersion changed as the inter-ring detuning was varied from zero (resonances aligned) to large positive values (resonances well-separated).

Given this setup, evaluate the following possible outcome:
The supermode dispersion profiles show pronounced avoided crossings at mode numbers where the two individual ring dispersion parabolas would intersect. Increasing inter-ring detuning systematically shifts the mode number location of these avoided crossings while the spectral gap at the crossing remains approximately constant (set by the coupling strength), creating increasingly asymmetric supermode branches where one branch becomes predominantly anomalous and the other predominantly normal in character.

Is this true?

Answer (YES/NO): YES